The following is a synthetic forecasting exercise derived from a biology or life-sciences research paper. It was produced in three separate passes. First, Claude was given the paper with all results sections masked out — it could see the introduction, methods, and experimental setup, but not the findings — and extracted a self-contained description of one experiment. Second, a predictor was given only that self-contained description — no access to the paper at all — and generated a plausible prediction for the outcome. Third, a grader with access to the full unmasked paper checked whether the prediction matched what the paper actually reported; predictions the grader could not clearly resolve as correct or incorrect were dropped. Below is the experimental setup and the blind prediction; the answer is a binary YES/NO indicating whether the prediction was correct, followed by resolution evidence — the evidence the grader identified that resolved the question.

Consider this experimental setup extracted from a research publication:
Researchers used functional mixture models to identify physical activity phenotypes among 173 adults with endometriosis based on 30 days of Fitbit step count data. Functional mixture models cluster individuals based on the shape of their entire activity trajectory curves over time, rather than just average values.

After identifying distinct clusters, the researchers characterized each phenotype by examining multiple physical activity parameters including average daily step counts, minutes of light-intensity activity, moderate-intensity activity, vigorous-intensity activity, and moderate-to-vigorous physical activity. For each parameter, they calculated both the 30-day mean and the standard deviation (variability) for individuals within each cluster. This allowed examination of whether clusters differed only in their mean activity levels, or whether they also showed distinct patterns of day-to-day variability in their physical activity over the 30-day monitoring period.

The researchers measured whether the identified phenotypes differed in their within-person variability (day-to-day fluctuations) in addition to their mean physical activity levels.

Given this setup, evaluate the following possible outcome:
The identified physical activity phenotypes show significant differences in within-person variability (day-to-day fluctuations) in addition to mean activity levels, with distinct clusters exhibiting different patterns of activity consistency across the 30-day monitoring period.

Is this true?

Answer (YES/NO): YES